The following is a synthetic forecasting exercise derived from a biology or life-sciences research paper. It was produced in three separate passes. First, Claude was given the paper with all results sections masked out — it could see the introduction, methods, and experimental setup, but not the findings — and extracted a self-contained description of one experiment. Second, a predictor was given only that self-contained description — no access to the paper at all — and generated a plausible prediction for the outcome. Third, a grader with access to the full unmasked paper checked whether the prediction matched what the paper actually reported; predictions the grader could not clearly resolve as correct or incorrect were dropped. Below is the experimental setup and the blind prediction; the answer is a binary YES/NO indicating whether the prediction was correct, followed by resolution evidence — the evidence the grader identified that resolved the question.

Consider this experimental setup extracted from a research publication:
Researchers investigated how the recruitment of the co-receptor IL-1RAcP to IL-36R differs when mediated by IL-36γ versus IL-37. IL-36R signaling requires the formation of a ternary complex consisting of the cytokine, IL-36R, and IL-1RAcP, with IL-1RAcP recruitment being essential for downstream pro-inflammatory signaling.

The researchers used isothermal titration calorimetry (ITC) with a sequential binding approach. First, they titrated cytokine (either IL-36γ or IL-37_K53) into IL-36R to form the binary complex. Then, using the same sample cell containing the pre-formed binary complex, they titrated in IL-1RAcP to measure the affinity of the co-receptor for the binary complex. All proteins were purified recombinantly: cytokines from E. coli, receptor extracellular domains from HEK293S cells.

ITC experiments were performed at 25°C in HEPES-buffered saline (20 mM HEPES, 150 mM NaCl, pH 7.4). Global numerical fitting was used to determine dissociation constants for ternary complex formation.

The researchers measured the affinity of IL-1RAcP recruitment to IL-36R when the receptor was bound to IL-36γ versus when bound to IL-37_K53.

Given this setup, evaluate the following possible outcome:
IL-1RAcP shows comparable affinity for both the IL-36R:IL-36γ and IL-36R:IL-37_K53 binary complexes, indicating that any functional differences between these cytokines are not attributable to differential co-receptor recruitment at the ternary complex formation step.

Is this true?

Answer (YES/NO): NO